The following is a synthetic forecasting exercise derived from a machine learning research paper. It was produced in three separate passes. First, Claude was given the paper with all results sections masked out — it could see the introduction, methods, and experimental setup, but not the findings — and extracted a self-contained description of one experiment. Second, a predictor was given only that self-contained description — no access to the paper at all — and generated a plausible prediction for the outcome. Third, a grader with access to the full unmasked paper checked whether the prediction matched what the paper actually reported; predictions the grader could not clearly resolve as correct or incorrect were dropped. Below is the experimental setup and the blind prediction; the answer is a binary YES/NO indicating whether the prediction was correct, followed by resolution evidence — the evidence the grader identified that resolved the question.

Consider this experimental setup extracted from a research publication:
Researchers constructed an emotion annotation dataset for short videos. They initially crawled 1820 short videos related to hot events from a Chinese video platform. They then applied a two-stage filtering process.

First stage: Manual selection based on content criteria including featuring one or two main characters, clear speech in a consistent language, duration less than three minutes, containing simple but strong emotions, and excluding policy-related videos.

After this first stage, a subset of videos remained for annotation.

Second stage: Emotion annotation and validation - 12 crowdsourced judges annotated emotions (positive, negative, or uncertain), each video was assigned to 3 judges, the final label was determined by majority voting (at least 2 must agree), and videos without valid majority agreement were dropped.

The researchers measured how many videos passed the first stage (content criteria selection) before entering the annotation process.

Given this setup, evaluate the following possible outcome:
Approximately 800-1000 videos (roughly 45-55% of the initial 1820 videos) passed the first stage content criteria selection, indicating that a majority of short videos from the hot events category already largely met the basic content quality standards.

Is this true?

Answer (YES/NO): NO